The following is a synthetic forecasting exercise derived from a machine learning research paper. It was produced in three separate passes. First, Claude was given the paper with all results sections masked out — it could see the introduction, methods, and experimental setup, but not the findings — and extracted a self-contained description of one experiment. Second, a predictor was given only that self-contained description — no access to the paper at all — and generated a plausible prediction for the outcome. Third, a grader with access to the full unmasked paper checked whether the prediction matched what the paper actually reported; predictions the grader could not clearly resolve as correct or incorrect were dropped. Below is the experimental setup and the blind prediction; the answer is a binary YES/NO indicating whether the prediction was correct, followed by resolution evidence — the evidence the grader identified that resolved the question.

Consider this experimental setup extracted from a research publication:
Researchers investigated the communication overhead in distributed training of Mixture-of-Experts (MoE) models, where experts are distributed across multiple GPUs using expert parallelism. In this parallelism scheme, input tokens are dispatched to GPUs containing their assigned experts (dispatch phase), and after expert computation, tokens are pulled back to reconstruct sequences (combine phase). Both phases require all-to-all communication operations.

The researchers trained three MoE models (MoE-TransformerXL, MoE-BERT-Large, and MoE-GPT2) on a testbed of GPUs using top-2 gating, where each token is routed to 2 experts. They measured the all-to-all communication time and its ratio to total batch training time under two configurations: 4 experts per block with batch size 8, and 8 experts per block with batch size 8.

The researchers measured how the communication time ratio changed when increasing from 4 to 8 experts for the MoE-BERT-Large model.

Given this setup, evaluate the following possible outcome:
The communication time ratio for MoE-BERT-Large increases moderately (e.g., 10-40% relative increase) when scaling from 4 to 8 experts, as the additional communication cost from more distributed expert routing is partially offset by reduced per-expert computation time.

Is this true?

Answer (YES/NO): YES